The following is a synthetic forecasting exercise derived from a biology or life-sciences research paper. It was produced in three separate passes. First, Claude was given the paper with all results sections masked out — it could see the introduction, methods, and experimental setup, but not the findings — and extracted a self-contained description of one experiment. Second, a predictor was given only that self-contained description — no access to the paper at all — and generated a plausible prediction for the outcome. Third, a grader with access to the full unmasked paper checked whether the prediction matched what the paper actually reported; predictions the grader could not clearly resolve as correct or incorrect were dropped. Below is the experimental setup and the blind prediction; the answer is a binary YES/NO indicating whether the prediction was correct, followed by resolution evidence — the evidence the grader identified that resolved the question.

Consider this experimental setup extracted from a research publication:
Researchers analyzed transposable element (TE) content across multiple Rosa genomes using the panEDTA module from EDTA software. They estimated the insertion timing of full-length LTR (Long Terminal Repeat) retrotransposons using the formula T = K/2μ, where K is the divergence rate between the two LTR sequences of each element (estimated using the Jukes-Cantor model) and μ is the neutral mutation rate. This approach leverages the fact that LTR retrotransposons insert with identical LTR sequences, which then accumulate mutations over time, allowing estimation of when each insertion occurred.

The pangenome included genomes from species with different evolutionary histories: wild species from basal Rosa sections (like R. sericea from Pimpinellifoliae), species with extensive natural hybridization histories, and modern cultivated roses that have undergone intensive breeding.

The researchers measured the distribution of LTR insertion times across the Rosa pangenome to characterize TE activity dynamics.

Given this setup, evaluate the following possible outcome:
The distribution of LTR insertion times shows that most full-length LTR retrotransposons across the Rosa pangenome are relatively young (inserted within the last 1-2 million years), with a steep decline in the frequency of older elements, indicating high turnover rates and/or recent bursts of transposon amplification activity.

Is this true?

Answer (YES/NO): YES